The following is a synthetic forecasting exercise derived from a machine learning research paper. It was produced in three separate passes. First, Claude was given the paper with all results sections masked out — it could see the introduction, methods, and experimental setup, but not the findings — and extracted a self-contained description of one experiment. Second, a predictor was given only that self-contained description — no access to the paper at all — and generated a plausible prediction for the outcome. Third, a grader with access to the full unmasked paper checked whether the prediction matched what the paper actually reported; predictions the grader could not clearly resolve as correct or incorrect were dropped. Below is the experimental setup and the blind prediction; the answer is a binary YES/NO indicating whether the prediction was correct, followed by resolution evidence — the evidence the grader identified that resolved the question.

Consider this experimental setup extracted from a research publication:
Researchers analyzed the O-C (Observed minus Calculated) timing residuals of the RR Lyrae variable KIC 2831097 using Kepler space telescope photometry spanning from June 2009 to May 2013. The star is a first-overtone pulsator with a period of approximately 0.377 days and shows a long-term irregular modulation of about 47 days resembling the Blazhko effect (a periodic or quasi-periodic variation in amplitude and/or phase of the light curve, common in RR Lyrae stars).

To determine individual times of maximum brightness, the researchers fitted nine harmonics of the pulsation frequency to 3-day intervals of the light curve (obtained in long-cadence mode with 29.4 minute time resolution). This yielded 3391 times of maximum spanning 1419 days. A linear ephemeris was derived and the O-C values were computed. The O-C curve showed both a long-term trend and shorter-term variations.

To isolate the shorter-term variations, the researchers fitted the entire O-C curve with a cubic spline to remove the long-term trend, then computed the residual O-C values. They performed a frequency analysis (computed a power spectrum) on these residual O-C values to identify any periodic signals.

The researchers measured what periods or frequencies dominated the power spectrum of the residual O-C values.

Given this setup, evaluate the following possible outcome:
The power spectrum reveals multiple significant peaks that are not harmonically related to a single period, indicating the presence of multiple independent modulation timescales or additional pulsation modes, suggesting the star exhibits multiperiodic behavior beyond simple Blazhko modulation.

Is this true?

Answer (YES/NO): YES